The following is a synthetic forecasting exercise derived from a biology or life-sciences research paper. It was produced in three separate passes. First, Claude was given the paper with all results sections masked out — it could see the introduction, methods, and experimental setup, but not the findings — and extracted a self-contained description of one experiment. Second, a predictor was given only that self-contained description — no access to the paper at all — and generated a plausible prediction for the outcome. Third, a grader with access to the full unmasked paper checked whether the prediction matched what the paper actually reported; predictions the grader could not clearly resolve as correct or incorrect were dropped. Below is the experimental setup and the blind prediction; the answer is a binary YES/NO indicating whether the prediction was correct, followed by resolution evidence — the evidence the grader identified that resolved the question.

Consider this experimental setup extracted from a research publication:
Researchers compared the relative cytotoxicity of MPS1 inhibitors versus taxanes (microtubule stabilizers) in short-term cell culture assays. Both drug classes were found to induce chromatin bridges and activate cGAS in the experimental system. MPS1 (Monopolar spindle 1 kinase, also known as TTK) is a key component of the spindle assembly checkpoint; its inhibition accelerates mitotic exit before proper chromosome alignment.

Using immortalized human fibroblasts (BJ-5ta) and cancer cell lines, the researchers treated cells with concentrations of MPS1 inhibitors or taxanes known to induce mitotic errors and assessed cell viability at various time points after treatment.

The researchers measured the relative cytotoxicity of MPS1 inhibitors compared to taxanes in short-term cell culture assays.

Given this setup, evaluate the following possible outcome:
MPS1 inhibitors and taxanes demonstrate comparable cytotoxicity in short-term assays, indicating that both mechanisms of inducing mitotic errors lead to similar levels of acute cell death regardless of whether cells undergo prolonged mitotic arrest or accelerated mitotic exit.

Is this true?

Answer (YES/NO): NO